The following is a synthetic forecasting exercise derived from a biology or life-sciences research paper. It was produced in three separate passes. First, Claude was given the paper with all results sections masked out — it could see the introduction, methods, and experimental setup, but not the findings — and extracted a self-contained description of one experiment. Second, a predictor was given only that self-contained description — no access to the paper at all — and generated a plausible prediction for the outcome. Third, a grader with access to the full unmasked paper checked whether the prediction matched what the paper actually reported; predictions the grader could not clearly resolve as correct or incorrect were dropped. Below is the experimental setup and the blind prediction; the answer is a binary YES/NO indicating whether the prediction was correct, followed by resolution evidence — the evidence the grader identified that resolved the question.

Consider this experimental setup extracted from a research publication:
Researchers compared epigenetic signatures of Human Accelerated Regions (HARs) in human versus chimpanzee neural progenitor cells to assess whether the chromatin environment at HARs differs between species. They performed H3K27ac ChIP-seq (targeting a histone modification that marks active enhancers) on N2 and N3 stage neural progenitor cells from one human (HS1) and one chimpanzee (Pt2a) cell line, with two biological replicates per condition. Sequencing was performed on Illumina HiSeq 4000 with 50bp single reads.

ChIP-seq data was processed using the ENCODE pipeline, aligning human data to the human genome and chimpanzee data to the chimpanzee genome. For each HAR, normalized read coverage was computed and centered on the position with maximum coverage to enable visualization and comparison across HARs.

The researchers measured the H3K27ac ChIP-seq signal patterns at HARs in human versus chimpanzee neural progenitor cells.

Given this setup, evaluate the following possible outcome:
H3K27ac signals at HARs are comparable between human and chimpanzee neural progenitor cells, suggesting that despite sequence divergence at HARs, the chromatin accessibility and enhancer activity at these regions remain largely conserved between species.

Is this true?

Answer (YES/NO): NO